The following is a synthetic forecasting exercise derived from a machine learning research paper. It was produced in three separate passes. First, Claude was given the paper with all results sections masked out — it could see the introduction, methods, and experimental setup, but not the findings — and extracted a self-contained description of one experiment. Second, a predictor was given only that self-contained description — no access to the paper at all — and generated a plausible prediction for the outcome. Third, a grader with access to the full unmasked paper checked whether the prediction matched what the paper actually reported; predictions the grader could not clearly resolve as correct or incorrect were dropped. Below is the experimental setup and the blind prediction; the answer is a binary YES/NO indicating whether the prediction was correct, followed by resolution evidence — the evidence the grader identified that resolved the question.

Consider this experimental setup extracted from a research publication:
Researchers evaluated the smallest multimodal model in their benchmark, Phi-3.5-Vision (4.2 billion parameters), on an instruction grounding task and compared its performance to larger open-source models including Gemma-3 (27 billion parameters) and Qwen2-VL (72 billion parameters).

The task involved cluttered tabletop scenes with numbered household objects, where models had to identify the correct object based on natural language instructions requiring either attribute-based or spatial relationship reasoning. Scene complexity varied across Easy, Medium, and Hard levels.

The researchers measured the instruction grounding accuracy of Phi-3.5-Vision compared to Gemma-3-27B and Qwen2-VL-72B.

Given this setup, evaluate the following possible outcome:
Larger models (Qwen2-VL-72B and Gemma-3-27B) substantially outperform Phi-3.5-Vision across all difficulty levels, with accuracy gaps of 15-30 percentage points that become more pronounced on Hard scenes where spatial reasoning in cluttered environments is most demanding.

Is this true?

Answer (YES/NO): NO